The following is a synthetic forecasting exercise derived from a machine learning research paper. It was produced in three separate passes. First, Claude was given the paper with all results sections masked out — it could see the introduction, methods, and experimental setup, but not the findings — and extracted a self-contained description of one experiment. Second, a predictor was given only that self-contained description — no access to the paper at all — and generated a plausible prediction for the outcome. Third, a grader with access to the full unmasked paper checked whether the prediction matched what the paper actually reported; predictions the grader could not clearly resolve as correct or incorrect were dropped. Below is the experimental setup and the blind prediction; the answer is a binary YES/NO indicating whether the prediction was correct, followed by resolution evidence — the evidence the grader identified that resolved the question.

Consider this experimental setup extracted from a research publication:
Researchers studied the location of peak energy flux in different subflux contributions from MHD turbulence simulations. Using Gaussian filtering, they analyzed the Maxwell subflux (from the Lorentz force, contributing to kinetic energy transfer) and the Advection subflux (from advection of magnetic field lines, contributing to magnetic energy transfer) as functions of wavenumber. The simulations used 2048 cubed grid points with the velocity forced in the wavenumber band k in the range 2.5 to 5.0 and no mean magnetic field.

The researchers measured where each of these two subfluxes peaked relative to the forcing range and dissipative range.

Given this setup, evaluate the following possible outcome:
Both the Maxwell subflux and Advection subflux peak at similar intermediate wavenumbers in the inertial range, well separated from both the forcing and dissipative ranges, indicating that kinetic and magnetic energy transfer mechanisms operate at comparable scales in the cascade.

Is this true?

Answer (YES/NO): NO